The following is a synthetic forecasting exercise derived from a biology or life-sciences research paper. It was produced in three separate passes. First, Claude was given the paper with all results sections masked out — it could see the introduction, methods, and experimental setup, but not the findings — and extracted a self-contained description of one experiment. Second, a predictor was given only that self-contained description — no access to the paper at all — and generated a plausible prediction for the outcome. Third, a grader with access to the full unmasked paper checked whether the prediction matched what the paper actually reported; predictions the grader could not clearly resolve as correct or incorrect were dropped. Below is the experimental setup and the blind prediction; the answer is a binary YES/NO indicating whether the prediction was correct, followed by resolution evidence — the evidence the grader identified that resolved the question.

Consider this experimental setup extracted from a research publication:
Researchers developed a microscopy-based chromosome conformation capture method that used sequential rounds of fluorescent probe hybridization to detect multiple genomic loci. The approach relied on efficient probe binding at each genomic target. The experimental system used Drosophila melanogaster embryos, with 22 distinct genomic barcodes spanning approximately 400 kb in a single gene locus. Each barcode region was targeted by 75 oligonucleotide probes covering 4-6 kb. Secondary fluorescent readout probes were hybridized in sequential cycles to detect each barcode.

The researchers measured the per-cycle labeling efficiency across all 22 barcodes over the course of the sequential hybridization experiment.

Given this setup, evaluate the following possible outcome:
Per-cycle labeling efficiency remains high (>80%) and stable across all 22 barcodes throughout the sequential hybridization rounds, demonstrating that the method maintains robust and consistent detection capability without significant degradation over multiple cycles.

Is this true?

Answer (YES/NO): NO